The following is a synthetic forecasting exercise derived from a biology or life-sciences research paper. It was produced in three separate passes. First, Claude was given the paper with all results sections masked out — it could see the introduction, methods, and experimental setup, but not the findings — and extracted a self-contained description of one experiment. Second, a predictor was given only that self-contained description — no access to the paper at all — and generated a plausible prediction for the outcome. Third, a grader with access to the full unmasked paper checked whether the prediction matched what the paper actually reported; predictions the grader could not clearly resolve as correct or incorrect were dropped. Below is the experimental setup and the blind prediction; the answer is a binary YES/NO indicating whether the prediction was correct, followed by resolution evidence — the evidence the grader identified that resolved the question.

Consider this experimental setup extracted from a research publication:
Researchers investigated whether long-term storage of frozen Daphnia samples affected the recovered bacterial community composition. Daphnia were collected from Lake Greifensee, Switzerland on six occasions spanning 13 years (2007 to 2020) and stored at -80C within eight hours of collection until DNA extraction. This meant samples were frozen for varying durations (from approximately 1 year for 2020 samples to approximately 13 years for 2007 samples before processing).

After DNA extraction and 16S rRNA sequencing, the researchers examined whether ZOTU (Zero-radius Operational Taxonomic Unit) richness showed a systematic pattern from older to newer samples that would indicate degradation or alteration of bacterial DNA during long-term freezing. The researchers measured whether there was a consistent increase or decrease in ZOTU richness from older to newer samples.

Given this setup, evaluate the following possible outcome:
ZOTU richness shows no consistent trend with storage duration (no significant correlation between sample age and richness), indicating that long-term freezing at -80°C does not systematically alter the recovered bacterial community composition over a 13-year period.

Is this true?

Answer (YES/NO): YES